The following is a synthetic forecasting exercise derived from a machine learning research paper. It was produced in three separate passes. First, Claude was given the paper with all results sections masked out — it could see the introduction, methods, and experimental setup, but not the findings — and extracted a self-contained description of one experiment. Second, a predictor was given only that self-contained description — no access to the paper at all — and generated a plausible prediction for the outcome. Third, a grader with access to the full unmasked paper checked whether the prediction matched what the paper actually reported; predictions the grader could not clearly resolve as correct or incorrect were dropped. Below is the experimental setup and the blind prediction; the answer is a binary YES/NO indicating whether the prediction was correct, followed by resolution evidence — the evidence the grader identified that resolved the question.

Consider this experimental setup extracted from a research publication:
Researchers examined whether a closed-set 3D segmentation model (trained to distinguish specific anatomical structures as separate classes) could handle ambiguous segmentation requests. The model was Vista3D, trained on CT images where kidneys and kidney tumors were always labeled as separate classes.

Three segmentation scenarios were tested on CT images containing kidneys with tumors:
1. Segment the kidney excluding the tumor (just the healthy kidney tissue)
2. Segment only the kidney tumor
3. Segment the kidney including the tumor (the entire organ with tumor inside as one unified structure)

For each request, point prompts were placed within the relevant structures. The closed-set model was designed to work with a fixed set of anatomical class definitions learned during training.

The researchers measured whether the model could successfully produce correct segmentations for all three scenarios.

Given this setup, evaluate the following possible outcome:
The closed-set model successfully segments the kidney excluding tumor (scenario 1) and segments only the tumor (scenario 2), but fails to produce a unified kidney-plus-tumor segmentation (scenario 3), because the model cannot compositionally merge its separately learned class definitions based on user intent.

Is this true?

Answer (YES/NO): YES